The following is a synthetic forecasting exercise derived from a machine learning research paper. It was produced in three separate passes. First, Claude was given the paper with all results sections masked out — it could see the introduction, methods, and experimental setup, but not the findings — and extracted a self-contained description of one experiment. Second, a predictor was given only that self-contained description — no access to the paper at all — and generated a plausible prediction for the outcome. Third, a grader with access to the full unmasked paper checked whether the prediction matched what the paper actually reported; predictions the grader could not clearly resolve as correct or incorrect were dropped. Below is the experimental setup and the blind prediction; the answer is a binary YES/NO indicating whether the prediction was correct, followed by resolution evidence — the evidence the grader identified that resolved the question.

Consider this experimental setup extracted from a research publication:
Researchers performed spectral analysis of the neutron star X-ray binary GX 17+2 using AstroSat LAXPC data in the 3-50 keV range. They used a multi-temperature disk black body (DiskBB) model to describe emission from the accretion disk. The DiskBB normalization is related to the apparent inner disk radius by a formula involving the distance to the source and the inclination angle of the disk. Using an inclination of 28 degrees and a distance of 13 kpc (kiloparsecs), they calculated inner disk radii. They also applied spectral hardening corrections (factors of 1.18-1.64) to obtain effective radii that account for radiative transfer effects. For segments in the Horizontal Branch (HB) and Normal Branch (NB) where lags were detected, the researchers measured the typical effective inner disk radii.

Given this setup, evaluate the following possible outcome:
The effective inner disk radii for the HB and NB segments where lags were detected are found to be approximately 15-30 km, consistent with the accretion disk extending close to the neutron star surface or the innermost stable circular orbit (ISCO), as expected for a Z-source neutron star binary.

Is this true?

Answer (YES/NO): NO